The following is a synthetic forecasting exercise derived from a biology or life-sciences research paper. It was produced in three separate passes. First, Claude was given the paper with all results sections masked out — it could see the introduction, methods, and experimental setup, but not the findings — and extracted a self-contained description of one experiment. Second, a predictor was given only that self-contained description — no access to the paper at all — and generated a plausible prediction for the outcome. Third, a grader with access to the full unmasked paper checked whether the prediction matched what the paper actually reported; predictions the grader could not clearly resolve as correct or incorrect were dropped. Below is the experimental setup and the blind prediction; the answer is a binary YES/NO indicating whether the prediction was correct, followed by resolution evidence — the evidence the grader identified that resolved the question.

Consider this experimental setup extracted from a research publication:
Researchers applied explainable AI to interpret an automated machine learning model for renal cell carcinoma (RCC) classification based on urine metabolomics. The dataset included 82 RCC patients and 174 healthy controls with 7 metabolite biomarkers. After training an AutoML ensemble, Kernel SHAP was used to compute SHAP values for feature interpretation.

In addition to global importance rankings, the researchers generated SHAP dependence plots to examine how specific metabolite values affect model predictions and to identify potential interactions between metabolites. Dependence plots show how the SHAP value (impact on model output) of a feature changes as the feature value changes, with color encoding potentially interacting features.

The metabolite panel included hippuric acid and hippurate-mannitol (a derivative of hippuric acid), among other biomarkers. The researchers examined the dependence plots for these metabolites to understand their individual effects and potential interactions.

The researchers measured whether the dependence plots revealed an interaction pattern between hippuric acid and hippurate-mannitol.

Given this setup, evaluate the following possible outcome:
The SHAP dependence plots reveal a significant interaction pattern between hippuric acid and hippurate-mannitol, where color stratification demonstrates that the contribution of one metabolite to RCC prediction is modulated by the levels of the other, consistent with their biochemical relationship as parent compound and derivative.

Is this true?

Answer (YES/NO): YES